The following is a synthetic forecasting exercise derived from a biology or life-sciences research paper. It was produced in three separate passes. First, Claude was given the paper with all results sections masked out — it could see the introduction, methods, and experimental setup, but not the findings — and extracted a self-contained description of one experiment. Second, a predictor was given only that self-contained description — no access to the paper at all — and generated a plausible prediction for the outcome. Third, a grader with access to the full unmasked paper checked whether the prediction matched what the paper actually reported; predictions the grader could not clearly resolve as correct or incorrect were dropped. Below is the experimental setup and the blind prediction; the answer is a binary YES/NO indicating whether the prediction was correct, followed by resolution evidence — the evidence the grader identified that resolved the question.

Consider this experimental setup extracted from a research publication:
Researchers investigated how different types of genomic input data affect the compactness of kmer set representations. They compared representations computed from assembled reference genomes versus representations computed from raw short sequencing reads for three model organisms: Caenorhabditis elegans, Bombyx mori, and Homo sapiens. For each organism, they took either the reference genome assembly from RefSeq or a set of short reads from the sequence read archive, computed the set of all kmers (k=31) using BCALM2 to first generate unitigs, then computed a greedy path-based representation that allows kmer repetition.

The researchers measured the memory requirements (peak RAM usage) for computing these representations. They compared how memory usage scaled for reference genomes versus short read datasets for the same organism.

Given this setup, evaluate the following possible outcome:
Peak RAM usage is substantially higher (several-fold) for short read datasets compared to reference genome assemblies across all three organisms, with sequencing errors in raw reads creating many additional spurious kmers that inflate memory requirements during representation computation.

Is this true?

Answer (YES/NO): NO